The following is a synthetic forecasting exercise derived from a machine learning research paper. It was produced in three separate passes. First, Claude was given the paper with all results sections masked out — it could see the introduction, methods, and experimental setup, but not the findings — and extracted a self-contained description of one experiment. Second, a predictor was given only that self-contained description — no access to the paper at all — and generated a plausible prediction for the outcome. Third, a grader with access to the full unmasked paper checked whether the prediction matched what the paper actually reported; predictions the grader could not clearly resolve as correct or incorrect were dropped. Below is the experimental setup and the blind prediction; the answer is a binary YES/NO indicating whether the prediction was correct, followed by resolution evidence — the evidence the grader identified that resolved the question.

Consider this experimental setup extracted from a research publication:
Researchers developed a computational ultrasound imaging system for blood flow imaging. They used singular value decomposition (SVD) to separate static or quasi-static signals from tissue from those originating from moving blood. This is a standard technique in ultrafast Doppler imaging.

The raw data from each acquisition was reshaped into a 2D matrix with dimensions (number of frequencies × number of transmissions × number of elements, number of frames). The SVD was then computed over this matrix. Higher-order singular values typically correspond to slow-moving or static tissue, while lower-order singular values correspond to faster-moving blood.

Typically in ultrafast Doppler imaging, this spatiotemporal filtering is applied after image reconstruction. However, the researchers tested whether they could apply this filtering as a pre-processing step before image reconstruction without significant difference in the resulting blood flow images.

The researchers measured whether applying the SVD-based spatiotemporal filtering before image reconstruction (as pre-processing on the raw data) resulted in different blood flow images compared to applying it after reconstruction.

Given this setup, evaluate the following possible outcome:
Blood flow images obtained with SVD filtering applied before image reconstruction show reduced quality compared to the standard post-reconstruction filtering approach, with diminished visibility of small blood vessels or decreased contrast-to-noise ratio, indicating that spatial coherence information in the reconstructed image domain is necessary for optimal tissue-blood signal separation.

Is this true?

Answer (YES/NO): NO